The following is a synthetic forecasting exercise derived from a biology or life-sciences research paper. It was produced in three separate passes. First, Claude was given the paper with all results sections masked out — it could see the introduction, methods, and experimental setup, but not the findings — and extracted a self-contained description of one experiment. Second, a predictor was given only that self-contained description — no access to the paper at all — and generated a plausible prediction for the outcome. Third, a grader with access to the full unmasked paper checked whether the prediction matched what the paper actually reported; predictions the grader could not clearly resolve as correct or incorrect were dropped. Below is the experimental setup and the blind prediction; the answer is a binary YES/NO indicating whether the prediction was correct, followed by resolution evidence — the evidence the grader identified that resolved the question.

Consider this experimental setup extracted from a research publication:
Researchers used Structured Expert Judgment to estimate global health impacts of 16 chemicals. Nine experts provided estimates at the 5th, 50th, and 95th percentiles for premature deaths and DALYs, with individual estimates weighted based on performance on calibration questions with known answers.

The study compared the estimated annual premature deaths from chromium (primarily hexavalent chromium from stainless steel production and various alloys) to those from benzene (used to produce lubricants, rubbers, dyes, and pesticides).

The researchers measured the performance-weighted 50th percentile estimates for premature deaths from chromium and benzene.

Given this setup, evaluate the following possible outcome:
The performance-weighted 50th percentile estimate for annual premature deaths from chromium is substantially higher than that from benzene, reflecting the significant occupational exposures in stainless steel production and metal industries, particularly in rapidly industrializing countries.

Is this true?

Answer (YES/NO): YES